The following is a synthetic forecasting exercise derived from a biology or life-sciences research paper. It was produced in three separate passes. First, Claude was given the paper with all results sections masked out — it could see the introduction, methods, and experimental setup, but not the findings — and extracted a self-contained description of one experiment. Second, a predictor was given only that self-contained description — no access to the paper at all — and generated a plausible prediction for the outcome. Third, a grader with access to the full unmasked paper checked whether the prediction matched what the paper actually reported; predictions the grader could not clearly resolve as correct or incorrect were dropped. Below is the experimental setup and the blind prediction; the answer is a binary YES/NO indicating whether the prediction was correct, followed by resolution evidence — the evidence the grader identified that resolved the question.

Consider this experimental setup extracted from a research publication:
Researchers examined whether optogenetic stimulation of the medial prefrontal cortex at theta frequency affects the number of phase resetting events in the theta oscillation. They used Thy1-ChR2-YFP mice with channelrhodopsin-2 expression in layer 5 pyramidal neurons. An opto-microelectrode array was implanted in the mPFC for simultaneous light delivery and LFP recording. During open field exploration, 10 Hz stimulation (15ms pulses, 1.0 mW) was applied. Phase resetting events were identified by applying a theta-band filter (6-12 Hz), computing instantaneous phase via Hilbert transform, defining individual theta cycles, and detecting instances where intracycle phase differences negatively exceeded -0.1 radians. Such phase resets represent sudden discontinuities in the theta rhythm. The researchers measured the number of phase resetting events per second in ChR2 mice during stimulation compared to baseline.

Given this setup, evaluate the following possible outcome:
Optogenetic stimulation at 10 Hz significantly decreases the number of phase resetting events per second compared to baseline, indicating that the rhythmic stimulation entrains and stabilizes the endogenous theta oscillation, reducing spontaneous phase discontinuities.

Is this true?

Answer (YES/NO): YES